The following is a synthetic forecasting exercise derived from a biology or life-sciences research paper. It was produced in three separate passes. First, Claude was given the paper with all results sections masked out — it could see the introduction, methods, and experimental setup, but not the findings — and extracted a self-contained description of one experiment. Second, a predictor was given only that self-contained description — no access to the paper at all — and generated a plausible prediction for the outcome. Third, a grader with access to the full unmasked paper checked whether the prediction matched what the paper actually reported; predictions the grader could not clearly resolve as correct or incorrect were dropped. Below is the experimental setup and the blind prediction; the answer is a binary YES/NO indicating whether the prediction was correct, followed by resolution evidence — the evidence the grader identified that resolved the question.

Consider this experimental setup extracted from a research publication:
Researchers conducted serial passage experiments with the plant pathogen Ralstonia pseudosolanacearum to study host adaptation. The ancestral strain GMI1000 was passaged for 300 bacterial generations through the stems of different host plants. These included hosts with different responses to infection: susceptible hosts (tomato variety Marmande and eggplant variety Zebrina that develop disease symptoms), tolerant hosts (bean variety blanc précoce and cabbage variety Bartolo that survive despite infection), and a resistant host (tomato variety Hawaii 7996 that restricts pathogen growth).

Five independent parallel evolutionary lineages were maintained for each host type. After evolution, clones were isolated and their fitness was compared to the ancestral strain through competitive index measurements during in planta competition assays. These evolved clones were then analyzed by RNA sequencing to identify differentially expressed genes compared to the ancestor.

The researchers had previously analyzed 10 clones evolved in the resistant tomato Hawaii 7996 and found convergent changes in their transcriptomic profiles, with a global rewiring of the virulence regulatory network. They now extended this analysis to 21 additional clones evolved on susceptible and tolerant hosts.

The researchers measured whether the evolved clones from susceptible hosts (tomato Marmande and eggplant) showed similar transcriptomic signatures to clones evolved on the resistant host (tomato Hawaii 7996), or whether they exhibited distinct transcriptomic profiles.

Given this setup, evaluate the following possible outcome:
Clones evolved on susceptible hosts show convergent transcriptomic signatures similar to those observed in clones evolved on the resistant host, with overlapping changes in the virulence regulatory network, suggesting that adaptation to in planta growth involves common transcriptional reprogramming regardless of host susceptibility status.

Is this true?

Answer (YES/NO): NO